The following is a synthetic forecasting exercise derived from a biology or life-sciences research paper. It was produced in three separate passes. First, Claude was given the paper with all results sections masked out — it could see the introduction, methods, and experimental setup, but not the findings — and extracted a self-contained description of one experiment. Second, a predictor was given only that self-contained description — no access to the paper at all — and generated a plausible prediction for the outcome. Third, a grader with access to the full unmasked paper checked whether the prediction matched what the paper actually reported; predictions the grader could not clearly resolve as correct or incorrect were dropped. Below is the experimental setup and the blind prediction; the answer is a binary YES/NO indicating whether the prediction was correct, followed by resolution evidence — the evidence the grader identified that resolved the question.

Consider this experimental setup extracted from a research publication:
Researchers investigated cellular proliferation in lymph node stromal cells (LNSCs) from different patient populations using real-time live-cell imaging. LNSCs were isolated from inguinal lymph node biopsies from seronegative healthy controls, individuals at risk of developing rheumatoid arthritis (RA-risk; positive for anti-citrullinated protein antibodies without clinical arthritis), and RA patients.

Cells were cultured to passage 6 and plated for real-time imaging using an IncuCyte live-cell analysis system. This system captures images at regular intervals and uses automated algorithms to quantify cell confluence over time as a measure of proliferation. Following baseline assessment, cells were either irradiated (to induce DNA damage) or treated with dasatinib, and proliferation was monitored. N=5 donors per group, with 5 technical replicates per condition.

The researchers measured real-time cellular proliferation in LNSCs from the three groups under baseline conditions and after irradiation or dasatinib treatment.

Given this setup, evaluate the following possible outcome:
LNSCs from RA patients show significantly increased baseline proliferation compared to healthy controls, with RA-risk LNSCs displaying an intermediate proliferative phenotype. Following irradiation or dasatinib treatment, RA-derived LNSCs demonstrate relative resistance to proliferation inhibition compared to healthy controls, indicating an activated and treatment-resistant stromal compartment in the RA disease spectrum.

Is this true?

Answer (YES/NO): NO